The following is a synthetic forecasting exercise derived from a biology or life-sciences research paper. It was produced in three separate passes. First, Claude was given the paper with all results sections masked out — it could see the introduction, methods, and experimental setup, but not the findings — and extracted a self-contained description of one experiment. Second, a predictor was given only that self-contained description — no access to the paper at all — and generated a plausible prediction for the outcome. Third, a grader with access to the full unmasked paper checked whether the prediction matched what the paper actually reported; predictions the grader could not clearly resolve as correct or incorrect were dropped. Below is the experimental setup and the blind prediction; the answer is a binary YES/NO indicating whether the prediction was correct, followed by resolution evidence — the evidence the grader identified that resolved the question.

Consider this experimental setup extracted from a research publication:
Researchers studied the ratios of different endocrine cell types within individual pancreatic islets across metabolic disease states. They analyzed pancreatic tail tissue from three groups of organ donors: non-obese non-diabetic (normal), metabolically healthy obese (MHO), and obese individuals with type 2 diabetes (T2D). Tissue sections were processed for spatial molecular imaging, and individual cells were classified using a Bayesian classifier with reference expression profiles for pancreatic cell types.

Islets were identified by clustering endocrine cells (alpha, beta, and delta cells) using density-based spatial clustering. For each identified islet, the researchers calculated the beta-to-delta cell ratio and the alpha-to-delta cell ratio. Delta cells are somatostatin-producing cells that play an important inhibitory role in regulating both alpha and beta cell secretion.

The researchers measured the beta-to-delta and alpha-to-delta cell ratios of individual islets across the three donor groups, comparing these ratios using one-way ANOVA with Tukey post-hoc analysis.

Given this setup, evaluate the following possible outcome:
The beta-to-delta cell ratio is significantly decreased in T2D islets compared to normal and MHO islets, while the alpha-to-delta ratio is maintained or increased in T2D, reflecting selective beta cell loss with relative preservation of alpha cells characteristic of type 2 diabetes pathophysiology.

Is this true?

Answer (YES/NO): NO